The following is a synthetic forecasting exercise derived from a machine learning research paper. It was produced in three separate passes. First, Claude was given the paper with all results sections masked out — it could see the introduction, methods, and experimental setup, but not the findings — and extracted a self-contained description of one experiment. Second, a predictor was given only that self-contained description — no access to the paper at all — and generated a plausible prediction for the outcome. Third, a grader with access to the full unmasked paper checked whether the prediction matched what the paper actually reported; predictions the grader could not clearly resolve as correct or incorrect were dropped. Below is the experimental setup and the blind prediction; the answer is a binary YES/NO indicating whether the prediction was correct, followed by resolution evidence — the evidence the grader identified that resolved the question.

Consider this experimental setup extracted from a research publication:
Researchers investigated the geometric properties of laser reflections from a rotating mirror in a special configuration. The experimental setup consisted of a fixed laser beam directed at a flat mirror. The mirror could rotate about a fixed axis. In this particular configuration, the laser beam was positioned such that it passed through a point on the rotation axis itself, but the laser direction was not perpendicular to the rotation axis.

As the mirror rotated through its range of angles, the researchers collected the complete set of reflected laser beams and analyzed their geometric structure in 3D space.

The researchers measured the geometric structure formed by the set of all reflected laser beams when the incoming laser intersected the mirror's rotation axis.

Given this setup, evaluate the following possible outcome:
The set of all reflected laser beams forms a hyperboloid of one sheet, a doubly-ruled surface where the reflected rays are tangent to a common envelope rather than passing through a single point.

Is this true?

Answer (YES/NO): NO